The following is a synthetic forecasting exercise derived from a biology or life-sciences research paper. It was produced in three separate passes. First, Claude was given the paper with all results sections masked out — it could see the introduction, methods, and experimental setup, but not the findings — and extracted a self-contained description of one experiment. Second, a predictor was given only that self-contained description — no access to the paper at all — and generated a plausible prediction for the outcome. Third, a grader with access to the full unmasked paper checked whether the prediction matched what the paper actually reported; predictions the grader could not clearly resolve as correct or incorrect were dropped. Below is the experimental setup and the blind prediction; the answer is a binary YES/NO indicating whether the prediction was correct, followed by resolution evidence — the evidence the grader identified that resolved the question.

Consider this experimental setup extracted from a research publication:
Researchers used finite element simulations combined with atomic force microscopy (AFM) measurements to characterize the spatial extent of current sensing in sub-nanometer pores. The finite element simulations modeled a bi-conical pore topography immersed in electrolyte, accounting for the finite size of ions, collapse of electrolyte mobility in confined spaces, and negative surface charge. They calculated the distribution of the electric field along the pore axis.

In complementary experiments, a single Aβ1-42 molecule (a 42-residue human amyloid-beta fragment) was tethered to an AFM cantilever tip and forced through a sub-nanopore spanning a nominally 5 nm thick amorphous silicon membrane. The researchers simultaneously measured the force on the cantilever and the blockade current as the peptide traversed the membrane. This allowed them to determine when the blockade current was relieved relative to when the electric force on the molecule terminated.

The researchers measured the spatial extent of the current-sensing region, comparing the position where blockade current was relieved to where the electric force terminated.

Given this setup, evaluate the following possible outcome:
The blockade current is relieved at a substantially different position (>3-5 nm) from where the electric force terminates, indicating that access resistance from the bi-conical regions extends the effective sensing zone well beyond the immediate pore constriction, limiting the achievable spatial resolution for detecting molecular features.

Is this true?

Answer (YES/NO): NO